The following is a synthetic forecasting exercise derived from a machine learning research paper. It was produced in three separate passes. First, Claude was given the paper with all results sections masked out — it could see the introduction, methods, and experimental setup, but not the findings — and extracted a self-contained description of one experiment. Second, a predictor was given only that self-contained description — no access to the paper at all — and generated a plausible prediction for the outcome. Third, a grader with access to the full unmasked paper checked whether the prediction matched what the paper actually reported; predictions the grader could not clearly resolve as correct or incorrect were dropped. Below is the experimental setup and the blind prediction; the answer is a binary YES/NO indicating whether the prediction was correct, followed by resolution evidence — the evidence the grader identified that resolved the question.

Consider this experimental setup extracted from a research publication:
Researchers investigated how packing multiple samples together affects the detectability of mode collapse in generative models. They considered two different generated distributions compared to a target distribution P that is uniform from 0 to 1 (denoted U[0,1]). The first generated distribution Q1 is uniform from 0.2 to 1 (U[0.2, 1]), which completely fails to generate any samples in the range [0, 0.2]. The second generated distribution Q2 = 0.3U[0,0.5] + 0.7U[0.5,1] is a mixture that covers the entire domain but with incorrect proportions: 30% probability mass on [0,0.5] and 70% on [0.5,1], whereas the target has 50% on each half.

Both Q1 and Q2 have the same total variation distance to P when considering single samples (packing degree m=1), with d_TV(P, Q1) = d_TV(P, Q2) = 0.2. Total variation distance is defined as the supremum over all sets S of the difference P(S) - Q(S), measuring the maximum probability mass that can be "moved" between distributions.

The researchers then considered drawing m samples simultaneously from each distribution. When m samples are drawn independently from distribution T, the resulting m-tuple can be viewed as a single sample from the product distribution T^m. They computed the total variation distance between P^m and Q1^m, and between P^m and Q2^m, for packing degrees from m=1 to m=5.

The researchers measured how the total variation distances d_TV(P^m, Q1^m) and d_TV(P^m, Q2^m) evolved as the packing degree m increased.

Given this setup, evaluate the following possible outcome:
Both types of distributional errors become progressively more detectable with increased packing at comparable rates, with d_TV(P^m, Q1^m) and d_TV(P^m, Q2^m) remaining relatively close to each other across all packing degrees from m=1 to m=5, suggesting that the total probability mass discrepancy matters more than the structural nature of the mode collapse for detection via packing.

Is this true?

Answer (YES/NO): NO